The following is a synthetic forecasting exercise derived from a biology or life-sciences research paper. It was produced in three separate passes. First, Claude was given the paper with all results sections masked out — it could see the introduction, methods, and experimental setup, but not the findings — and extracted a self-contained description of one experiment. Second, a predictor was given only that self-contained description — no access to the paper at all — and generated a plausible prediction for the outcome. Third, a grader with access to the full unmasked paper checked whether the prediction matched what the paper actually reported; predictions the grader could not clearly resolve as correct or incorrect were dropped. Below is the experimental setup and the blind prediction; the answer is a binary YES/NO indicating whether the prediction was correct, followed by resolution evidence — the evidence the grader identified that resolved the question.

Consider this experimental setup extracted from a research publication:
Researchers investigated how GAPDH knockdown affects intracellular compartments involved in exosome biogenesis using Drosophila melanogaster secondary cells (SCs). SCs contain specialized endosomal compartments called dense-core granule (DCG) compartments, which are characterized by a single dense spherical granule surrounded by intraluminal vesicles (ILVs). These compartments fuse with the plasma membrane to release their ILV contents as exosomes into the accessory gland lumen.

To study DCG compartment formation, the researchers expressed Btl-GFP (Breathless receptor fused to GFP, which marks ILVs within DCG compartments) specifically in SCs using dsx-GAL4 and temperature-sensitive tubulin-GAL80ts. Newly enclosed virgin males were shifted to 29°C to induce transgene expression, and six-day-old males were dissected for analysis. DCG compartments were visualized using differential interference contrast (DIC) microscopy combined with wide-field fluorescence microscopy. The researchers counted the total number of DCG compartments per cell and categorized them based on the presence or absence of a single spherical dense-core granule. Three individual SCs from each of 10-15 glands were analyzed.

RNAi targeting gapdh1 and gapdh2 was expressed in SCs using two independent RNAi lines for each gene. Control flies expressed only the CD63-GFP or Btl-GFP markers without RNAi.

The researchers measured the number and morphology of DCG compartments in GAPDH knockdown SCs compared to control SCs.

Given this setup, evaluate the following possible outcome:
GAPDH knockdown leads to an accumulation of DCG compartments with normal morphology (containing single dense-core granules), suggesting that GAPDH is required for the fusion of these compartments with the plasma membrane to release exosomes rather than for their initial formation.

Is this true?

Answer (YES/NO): NO